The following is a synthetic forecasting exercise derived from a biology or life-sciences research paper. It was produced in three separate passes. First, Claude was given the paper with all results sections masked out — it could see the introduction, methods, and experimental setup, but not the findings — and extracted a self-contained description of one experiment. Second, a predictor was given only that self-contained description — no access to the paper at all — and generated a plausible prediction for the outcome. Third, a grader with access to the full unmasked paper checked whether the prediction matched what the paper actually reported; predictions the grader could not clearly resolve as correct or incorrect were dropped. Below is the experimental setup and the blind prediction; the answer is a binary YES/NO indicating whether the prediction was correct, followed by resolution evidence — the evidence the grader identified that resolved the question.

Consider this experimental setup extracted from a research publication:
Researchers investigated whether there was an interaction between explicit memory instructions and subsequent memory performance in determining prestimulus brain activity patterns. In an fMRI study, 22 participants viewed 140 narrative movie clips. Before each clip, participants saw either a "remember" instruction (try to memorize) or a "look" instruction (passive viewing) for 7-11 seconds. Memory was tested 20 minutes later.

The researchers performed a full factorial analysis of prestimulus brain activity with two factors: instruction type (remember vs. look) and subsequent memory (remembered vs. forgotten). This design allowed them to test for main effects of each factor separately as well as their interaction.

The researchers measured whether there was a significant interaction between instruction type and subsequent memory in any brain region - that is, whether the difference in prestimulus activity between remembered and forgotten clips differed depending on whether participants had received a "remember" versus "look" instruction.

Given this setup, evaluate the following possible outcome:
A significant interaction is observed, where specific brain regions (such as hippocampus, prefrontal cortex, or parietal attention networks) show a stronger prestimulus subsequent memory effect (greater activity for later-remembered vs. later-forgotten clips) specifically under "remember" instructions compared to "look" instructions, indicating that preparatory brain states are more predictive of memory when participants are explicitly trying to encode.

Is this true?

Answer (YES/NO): NO